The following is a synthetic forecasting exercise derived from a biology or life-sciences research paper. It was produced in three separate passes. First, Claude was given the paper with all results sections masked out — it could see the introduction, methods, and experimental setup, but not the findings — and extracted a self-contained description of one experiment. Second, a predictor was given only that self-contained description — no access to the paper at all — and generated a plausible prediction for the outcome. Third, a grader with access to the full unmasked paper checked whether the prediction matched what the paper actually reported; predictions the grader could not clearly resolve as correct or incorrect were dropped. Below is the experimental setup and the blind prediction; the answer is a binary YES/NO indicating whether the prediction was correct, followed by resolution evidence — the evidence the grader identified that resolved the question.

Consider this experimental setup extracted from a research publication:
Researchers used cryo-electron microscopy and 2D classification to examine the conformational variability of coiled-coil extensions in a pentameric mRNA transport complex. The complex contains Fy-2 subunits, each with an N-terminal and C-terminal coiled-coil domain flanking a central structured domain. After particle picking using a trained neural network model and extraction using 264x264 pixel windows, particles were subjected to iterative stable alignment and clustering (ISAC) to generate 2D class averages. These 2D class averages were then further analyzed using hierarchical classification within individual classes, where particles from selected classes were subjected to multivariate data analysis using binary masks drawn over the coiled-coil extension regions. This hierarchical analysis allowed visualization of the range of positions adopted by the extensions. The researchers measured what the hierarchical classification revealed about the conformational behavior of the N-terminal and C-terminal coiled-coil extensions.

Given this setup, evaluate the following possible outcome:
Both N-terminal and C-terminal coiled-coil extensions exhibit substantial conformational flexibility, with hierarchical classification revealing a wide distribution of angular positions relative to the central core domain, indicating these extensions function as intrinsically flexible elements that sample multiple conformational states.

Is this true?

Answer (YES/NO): NO